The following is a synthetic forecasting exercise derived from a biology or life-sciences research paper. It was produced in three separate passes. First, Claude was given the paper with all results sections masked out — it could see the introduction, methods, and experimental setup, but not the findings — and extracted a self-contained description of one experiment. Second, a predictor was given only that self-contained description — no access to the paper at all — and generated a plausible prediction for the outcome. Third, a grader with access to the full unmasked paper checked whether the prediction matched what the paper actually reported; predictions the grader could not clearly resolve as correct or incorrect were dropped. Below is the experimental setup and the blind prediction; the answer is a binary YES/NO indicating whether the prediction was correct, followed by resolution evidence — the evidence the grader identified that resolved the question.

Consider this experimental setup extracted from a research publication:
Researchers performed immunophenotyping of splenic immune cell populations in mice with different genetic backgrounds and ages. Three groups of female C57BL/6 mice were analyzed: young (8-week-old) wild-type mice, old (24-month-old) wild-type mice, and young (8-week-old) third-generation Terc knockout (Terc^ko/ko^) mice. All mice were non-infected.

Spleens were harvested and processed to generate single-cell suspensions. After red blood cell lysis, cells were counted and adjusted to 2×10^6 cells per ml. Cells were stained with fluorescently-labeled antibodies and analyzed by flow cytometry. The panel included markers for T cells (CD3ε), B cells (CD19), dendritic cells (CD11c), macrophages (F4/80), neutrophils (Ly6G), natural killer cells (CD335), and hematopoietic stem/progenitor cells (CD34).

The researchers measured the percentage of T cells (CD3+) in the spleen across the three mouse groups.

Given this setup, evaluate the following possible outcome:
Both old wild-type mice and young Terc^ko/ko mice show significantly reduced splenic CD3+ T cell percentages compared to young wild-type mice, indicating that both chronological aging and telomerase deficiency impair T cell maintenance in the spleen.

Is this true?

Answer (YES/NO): NO